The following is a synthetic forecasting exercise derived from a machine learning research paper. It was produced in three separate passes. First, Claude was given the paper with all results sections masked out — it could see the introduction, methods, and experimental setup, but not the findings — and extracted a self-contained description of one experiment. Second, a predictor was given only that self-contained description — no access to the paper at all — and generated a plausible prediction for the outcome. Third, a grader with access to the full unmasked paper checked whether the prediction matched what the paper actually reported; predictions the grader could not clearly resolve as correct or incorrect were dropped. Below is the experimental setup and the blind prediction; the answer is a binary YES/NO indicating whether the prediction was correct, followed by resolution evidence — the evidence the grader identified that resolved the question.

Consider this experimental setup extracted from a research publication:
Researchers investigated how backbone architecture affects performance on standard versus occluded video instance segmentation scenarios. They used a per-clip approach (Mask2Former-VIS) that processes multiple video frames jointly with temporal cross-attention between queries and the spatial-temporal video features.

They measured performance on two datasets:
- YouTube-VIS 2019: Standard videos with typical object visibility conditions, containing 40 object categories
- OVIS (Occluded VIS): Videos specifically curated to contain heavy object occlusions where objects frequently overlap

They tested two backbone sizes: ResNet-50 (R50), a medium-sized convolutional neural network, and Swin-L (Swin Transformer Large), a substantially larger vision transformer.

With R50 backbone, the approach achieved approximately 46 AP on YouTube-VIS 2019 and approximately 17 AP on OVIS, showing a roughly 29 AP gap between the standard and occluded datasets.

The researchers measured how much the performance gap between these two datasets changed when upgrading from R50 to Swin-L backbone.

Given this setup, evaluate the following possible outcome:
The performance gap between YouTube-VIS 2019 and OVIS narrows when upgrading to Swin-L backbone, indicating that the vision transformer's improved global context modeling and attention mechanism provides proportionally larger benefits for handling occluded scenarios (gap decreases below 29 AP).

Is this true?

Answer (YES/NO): NO